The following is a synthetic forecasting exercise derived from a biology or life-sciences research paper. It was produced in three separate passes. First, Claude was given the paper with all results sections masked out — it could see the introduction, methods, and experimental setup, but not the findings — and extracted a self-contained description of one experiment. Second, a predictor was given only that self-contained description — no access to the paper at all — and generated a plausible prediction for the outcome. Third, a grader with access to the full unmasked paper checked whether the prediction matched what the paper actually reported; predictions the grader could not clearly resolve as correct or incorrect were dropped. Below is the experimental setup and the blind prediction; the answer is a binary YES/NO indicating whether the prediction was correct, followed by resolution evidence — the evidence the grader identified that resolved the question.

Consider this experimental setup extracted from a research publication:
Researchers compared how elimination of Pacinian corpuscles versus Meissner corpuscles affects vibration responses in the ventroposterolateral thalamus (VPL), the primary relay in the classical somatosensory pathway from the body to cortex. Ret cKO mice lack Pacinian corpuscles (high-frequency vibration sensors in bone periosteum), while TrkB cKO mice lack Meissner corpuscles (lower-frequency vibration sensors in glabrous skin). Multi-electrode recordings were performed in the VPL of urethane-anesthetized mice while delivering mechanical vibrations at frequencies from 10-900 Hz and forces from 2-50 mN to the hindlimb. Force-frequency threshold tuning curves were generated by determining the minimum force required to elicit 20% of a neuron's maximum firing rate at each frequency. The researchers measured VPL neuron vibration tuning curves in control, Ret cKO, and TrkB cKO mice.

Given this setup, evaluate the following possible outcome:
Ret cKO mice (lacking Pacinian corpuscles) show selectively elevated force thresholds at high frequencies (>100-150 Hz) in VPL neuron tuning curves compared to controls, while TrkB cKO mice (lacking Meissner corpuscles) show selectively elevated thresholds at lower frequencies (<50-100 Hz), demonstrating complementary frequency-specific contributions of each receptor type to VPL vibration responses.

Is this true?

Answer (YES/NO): NO